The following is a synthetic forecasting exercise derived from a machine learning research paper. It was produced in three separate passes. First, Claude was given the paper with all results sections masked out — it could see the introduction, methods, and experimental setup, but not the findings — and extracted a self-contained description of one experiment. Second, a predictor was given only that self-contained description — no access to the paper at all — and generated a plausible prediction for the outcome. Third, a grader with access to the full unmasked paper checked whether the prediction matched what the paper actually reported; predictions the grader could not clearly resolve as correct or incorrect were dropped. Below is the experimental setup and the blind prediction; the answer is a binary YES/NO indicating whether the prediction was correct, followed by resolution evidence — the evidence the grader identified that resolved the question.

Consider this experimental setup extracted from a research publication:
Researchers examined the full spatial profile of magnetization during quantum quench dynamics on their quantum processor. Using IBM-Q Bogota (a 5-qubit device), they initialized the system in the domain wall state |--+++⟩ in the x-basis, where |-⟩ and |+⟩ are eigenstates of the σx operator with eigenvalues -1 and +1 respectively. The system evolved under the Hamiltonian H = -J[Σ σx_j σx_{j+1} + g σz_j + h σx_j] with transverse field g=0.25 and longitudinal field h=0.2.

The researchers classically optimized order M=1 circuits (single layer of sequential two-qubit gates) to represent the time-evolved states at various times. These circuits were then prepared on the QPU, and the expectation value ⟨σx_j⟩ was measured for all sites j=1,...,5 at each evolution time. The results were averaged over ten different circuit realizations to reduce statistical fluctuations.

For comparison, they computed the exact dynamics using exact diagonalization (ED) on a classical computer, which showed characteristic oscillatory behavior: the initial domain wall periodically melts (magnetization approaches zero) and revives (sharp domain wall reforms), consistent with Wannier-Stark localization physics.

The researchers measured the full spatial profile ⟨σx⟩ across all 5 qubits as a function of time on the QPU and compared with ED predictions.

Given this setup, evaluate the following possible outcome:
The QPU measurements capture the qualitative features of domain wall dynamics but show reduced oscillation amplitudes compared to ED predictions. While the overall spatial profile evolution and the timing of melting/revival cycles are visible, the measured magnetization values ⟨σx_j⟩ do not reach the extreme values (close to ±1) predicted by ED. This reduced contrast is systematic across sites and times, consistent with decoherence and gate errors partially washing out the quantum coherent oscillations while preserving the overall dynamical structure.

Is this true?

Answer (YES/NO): NO